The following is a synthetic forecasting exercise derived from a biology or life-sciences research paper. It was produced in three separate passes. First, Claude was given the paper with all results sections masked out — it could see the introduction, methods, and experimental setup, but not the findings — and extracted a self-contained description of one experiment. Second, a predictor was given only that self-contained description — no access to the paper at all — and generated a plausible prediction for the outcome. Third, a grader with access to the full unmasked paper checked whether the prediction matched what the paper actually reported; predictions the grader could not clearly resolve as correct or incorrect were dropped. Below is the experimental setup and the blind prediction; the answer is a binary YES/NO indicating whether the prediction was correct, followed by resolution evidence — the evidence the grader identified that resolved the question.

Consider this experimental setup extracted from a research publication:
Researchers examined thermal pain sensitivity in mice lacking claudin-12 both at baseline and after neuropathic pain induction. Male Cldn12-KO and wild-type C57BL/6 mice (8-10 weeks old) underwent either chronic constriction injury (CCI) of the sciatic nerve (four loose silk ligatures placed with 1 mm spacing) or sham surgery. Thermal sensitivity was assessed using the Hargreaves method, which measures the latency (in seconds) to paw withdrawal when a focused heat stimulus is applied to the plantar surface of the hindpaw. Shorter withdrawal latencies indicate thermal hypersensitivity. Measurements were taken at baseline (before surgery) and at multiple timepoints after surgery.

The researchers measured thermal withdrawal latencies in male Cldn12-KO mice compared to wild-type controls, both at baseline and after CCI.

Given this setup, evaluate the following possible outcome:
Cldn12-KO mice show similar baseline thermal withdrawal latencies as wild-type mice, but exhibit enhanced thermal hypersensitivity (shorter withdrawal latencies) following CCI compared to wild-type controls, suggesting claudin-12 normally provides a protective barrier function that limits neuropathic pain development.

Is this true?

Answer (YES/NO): NO